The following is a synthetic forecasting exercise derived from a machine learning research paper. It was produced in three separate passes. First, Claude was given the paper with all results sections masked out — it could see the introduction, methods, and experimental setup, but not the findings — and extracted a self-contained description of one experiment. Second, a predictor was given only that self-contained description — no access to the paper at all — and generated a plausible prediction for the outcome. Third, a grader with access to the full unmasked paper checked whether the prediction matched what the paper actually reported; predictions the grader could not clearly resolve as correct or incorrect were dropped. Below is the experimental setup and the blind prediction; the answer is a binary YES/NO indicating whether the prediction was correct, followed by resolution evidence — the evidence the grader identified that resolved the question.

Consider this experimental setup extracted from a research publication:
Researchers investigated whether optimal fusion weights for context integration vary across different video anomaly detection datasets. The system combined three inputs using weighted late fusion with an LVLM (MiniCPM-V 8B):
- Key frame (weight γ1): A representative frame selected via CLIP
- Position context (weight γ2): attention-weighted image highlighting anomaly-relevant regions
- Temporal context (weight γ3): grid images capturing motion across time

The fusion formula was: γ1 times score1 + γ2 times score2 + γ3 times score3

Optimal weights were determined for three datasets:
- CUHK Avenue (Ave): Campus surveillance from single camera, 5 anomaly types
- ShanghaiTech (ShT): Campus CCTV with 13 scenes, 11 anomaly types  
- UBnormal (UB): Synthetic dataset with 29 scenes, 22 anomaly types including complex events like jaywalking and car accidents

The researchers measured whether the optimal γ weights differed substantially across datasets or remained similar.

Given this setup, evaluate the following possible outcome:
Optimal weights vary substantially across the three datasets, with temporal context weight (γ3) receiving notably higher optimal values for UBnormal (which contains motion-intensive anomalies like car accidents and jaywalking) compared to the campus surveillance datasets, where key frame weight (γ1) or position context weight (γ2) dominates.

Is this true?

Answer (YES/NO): NO